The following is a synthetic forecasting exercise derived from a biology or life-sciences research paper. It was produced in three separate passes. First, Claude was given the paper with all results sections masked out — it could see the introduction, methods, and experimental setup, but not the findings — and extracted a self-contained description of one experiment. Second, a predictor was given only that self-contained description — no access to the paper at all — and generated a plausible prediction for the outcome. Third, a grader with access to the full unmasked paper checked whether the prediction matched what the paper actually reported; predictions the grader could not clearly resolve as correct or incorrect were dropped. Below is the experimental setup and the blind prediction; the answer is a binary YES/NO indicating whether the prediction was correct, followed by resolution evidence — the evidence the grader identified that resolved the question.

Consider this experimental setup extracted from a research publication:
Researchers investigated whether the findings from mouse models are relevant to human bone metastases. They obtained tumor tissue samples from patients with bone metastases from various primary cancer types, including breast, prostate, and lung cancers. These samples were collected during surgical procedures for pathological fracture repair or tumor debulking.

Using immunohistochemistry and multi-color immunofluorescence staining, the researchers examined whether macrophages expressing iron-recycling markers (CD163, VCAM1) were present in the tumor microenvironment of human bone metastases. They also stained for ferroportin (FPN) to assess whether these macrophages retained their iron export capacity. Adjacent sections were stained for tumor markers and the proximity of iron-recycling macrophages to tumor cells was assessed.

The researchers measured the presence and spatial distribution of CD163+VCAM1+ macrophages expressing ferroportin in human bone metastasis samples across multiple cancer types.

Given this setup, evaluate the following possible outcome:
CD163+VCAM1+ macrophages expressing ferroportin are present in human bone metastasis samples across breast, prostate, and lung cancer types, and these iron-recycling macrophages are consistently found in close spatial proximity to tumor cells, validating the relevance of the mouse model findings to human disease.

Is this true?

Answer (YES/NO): NO